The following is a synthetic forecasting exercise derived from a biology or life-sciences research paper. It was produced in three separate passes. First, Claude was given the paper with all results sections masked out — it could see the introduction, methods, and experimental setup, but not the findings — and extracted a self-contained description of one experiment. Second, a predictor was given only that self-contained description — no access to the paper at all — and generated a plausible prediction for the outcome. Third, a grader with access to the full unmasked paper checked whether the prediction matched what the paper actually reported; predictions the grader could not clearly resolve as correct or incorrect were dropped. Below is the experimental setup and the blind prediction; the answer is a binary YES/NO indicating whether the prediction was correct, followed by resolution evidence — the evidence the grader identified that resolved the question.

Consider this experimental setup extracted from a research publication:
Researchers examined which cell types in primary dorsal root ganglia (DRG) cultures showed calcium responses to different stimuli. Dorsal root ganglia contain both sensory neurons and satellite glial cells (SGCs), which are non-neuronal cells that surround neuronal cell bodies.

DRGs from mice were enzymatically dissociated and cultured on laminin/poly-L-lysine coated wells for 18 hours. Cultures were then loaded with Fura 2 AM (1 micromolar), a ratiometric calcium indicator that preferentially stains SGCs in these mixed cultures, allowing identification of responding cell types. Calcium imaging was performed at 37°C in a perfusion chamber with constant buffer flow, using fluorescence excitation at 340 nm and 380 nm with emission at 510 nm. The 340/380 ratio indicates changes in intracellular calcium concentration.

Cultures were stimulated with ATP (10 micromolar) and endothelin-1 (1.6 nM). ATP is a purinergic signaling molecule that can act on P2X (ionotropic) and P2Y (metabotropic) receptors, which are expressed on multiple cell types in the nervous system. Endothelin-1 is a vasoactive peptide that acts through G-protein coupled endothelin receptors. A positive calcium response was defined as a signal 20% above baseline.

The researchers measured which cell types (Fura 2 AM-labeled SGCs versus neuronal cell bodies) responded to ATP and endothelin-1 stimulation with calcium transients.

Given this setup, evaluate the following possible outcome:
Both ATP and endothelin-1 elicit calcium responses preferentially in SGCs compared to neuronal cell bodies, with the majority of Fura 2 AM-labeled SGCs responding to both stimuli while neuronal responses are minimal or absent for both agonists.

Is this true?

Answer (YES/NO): NO